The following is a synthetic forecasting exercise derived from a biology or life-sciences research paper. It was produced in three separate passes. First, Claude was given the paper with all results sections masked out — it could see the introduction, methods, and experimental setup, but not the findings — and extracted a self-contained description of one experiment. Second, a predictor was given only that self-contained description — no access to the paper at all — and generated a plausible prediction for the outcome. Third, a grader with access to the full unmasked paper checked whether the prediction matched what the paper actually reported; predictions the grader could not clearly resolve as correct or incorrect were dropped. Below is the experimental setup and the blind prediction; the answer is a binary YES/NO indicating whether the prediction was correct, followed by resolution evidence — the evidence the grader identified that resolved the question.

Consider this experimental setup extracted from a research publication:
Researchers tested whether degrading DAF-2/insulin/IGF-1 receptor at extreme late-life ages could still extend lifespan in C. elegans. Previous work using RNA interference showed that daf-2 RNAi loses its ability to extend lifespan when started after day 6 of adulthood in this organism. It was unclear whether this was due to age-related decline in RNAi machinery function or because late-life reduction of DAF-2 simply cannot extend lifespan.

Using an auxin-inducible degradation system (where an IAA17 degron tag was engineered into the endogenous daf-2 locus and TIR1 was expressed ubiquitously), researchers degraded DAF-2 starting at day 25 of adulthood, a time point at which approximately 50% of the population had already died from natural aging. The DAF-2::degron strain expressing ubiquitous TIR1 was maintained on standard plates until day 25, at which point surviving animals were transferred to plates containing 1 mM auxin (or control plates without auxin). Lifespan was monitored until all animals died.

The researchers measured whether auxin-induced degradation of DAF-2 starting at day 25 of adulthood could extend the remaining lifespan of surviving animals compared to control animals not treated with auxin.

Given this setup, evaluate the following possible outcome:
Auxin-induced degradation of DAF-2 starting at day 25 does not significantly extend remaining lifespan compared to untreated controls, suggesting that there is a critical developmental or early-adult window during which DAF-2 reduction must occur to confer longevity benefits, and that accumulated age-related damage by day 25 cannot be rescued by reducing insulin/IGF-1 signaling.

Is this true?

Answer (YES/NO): NO